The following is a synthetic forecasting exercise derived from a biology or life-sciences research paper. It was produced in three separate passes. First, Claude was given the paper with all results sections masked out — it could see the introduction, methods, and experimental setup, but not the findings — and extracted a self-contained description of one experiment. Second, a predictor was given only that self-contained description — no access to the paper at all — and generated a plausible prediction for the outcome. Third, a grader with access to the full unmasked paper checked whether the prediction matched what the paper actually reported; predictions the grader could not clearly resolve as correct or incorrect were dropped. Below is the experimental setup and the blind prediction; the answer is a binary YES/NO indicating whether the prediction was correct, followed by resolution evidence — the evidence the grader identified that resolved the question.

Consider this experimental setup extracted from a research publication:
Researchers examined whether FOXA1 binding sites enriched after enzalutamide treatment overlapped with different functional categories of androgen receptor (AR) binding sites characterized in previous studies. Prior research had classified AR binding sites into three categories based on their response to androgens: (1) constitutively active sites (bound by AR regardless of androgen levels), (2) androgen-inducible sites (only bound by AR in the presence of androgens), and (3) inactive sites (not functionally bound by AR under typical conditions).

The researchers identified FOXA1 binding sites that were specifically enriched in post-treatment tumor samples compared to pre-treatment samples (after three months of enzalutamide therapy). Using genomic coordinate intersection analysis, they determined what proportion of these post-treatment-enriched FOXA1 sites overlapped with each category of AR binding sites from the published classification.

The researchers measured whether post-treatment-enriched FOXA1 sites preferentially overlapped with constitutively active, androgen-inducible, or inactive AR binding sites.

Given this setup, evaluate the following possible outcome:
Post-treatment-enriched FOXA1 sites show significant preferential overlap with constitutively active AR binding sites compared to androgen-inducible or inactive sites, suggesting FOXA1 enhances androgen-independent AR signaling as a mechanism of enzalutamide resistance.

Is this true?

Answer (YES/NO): NO